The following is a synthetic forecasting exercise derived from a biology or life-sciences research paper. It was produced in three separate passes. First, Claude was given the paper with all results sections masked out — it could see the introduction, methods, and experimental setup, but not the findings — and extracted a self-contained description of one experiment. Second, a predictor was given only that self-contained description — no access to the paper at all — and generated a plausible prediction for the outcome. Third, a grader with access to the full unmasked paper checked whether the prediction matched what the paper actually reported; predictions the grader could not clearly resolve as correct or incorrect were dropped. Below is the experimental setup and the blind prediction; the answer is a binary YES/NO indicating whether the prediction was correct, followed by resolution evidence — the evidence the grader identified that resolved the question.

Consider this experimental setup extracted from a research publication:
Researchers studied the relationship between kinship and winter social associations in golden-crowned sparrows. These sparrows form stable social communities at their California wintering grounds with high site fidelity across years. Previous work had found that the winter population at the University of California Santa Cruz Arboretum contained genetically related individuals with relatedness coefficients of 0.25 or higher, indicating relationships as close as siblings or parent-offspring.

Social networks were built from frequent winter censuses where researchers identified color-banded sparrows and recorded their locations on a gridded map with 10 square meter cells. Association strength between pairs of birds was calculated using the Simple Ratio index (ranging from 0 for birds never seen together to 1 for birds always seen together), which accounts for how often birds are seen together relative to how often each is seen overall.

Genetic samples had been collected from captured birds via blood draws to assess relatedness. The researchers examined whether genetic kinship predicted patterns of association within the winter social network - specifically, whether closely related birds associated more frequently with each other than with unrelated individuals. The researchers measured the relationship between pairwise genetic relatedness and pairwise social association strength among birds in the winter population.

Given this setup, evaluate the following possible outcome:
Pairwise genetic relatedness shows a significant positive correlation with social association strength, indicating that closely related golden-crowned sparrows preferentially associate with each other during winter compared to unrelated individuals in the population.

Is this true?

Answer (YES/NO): NO